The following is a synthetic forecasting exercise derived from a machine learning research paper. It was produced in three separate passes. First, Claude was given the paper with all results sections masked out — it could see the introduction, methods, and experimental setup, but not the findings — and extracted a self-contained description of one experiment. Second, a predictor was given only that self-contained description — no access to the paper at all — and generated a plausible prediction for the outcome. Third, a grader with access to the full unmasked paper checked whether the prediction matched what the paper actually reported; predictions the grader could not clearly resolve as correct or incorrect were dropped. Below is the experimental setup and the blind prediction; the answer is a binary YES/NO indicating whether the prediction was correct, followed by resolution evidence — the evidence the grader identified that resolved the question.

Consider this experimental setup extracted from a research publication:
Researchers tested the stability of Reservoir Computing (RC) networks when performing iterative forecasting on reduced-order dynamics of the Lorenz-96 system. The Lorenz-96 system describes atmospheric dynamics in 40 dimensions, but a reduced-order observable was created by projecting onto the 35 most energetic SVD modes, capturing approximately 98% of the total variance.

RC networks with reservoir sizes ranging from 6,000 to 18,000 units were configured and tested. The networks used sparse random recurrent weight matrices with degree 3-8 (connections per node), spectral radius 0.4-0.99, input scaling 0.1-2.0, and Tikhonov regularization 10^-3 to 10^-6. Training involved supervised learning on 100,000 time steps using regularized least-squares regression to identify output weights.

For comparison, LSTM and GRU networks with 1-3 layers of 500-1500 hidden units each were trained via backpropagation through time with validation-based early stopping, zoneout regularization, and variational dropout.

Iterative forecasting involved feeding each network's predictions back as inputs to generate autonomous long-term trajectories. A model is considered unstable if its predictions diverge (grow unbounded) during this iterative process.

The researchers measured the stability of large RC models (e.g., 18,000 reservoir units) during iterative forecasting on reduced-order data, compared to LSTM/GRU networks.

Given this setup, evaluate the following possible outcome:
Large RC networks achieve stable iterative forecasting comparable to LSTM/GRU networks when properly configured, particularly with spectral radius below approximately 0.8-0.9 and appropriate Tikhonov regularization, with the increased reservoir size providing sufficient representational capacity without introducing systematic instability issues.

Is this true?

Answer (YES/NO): NO